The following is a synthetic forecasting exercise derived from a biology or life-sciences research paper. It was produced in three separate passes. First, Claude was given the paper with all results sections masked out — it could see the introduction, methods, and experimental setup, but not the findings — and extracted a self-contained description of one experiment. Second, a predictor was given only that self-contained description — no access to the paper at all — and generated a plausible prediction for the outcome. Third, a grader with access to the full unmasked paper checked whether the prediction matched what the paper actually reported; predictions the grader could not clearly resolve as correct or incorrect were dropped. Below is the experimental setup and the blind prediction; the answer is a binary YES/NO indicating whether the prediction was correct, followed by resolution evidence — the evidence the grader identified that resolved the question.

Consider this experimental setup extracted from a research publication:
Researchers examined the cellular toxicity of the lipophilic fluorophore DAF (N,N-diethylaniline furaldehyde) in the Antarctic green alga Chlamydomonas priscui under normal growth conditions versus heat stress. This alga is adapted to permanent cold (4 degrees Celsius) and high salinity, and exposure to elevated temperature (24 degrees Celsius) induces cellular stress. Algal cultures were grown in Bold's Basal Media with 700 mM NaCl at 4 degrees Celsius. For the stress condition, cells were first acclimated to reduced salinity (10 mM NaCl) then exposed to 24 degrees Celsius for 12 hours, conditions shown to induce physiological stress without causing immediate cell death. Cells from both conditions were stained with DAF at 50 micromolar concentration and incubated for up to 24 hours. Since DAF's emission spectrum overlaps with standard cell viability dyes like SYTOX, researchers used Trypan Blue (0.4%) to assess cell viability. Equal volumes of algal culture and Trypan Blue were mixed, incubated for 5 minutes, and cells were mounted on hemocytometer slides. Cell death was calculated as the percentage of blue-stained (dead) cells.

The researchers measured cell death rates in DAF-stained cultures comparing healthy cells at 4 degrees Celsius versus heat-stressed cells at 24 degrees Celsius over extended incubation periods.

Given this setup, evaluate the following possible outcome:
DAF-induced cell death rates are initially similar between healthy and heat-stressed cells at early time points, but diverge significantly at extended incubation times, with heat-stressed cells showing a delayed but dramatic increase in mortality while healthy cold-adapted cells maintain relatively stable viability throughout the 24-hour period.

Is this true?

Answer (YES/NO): NO